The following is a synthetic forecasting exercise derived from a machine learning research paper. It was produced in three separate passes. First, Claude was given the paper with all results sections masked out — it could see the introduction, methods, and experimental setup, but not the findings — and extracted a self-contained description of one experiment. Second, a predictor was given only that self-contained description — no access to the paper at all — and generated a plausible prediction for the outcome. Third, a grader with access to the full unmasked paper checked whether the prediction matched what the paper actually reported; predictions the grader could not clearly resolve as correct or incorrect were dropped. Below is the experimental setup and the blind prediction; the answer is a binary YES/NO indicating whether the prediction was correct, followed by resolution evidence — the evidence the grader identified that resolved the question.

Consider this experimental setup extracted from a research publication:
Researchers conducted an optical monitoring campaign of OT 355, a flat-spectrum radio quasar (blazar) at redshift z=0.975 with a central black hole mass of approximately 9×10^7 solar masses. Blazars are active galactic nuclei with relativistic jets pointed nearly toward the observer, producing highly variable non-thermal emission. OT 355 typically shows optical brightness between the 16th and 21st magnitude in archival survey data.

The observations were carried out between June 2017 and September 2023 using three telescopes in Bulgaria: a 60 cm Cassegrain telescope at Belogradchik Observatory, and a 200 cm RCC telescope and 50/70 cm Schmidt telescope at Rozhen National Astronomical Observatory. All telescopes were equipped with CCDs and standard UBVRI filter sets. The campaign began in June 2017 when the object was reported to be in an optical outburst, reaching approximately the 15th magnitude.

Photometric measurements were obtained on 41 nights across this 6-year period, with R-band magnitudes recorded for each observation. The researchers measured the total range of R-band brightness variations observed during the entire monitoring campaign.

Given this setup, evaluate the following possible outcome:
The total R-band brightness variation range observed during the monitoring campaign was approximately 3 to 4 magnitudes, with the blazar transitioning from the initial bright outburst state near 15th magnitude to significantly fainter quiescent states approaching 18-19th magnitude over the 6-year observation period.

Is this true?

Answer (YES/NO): NO